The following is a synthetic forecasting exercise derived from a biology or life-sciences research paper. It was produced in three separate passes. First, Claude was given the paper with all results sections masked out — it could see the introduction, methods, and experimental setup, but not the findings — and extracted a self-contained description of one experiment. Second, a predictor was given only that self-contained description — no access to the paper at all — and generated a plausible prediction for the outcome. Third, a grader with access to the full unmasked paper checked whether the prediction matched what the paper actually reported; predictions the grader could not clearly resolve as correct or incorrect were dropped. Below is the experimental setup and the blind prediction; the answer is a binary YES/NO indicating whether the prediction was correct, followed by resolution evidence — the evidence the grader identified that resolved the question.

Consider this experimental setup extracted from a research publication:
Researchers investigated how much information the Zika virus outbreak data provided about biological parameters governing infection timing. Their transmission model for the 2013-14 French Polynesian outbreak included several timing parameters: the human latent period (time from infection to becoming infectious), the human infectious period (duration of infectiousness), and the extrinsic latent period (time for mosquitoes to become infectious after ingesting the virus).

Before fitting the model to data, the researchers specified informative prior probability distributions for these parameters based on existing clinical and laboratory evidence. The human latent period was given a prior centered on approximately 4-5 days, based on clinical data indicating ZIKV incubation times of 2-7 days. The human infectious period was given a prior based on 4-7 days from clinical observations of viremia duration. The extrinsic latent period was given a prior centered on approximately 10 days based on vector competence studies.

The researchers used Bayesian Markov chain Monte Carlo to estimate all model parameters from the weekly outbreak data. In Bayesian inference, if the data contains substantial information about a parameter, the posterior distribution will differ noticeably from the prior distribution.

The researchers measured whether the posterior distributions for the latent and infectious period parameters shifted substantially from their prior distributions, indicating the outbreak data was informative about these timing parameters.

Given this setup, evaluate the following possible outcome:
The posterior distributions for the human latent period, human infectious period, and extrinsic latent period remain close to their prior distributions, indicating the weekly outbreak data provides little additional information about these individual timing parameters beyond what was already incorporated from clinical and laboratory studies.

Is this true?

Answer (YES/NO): YES